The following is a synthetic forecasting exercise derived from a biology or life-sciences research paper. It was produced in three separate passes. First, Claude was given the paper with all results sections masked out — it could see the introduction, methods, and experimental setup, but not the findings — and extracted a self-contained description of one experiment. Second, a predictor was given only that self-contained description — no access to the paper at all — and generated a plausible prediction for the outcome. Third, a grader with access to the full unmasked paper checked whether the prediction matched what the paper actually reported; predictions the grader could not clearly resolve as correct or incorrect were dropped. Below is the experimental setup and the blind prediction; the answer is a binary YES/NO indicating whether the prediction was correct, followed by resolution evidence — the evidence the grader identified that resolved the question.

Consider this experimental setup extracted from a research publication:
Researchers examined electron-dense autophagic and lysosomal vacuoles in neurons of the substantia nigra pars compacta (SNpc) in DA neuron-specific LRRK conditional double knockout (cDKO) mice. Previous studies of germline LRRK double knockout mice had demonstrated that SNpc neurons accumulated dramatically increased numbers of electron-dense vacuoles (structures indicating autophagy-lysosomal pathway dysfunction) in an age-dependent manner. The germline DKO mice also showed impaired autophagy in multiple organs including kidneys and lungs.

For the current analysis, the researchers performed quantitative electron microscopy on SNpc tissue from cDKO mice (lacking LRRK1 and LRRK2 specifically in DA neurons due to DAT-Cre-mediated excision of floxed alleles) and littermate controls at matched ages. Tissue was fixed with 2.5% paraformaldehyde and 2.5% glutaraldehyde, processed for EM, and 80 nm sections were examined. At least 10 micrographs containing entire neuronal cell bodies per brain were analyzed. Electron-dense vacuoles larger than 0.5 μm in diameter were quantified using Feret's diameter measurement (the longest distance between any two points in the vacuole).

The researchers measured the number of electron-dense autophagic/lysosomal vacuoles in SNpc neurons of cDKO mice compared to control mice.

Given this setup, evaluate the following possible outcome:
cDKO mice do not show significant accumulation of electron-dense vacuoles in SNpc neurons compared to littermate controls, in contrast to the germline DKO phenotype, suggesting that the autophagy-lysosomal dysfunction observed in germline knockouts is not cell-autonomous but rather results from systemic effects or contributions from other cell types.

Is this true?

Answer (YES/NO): YES